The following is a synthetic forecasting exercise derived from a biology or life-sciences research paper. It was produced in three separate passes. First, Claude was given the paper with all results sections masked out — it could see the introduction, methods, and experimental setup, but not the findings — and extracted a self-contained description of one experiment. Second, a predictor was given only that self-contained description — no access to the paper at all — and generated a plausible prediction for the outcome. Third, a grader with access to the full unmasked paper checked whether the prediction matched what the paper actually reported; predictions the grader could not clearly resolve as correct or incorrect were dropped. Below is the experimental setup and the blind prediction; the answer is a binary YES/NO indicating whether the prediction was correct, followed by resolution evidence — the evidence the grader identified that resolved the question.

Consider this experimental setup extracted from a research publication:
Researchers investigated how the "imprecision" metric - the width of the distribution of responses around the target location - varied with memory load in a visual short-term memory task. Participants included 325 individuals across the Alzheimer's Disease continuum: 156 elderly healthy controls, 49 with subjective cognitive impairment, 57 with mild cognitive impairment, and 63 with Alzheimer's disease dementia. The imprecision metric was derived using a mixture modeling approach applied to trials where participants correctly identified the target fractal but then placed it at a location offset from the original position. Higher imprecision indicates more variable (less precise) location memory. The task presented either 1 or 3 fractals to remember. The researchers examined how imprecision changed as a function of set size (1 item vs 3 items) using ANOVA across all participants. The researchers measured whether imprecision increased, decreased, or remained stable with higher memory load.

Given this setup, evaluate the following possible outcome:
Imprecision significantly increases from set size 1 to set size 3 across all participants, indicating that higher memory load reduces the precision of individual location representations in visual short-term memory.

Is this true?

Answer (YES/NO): YES